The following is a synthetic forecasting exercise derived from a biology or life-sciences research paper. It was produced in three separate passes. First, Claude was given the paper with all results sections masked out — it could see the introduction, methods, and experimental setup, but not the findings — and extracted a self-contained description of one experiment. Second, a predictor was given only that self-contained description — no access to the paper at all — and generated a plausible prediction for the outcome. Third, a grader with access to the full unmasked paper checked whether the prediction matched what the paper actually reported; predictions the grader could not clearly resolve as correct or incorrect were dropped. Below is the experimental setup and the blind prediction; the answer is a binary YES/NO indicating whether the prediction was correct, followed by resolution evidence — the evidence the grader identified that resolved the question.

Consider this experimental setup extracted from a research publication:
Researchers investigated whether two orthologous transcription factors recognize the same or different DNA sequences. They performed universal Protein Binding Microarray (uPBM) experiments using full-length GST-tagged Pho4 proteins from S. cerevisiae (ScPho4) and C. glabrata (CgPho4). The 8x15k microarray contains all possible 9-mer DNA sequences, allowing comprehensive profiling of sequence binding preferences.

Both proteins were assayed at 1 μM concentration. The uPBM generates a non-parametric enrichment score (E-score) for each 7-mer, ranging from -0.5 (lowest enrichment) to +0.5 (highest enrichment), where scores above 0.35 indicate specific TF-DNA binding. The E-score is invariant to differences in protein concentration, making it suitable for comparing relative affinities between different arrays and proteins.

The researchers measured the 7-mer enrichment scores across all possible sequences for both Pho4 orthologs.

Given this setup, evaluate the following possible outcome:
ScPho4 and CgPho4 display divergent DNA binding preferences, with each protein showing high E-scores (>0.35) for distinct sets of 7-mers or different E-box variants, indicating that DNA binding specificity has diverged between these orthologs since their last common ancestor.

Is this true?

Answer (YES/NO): NO